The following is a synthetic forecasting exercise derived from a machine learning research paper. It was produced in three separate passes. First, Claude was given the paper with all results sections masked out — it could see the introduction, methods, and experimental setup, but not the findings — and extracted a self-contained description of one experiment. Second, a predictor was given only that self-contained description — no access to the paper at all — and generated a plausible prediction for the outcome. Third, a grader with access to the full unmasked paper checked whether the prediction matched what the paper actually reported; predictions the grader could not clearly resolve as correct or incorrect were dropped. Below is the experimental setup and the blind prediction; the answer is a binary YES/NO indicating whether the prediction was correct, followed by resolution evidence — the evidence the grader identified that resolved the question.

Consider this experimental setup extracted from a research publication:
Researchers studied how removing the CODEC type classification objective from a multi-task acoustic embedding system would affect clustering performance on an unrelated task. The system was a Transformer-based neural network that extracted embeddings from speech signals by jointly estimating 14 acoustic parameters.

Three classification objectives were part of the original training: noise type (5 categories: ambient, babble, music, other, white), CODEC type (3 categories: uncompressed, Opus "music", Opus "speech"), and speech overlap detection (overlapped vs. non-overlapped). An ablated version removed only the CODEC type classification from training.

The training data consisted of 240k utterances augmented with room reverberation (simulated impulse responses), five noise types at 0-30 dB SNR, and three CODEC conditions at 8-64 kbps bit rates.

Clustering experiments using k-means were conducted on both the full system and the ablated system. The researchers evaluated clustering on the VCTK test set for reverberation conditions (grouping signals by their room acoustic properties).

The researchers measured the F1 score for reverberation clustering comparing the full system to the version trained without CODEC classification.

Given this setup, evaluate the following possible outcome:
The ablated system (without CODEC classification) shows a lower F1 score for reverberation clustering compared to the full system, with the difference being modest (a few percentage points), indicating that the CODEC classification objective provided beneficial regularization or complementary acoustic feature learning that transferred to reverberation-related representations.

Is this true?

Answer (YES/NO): NO